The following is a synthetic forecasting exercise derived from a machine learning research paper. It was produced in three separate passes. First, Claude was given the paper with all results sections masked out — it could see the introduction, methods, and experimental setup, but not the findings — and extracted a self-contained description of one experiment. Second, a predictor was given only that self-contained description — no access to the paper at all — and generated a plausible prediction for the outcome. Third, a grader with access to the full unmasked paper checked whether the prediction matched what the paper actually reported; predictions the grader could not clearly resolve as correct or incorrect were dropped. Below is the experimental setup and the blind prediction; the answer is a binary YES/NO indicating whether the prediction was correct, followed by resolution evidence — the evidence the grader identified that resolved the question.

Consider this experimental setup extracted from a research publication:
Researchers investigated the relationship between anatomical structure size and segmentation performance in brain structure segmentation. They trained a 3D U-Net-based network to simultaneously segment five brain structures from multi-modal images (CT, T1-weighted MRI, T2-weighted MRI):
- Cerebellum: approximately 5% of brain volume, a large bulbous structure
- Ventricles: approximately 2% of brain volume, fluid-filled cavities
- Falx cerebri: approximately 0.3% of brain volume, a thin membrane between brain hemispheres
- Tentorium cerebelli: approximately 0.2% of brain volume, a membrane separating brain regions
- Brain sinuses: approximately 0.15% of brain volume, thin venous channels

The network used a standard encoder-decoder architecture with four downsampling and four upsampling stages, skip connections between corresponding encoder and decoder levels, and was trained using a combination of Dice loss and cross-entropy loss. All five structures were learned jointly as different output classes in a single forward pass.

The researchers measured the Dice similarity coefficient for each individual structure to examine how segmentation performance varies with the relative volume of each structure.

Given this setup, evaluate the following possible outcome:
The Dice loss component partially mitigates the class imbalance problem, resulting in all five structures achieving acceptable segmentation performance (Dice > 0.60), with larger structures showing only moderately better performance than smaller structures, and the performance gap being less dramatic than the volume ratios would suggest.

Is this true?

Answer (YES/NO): YES